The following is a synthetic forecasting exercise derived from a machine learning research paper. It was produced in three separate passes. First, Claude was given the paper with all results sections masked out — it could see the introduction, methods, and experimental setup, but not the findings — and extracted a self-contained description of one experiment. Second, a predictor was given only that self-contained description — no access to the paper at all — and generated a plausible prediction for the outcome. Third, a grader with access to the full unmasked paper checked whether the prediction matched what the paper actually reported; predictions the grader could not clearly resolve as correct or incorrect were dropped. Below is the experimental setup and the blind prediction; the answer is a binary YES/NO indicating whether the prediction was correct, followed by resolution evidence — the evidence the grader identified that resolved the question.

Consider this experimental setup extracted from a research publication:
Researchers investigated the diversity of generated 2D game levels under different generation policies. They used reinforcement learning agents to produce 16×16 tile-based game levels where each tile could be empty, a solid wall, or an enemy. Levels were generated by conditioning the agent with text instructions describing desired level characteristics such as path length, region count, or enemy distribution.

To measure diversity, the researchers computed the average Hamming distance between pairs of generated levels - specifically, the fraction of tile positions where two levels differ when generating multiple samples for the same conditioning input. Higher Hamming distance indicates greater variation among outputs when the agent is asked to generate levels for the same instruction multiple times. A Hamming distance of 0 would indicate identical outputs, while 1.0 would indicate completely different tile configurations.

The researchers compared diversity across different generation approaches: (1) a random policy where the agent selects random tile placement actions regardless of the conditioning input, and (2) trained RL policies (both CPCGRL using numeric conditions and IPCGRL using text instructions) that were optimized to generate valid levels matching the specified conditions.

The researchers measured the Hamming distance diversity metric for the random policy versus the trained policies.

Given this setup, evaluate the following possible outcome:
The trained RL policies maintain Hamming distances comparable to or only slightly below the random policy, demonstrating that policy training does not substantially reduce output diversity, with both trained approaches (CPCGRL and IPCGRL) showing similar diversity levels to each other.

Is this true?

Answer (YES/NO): NO